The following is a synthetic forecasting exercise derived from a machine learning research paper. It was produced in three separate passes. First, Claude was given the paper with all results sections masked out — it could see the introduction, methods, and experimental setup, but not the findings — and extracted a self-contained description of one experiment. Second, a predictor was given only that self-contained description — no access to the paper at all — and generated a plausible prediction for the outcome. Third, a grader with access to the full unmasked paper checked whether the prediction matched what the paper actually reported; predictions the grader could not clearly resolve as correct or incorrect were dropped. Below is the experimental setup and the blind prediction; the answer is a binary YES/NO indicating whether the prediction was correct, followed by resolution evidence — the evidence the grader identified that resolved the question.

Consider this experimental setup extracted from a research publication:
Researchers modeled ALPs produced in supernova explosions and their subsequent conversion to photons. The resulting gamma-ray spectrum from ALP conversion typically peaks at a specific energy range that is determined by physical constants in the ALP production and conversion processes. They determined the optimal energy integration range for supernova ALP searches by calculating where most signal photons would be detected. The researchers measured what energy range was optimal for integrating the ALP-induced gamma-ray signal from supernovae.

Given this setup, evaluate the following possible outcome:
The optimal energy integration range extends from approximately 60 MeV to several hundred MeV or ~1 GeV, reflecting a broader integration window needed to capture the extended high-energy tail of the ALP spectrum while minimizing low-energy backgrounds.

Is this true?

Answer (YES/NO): NO